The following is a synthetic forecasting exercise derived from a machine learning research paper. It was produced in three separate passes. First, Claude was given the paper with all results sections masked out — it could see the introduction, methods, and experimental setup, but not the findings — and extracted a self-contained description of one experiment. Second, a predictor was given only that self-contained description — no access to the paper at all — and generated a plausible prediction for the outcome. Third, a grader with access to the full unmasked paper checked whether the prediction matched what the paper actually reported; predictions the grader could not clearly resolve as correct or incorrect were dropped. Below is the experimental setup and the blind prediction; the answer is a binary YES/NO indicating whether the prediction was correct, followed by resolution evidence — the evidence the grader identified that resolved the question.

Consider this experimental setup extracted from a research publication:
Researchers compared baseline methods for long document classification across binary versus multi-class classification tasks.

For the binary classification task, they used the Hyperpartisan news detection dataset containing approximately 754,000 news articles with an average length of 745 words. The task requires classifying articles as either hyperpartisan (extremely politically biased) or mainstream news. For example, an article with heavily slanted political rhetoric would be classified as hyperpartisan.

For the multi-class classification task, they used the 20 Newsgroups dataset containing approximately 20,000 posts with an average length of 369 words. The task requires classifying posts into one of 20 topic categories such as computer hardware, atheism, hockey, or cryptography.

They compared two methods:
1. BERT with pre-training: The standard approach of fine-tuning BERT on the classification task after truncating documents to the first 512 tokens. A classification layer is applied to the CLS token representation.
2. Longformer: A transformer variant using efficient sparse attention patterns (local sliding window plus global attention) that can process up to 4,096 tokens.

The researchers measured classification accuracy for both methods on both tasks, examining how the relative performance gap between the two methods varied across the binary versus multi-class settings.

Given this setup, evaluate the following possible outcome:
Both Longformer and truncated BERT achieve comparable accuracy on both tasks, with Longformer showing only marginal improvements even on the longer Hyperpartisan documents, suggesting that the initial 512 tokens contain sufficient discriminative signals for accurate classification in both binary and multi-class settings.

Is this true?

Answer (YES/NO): NO